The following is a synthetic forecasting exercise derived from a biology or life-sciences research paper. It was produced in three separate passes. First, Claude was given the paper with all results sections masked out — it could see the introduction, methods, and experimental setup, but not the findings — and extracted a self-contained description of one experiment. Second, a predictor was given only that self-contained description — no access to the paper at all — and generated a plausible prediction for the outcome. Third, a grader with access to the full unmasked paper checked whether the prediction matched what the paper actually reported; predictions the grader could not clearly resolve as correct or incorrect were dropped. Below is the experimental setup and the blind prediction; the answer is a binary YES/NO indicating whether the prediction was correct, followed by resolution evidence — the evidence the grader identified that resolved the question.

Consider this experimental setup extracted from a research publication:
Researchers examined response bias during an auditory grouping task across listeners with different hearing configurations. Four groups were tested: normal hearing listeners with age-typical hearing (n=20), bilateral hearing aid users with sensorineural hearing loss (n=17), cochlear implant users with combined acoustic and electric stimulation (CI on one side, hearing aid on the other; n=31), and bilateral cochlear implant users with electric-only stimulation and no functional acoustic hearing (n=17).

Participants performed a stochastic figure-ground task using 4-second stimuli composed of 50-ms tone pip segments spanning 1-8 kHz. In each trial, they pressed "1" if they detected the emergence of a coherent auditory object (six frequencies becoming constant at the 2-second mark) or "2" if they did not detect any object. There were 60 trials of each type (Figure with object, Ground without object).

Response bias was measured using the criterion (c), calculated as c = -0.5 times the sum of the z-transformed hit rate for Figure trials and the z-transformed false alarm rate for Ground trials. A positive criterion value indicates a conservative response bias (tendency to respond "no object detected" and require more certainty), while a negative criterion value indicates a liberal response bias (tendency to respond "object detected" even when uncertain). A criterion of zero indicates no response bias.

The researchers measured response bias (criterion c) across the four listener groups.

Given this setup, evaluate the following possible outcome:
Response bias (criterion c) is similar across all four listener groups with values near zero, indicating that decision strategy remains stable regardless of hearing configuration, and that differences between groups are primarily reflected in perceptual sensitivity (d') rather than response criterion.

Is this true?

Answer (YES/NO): YES